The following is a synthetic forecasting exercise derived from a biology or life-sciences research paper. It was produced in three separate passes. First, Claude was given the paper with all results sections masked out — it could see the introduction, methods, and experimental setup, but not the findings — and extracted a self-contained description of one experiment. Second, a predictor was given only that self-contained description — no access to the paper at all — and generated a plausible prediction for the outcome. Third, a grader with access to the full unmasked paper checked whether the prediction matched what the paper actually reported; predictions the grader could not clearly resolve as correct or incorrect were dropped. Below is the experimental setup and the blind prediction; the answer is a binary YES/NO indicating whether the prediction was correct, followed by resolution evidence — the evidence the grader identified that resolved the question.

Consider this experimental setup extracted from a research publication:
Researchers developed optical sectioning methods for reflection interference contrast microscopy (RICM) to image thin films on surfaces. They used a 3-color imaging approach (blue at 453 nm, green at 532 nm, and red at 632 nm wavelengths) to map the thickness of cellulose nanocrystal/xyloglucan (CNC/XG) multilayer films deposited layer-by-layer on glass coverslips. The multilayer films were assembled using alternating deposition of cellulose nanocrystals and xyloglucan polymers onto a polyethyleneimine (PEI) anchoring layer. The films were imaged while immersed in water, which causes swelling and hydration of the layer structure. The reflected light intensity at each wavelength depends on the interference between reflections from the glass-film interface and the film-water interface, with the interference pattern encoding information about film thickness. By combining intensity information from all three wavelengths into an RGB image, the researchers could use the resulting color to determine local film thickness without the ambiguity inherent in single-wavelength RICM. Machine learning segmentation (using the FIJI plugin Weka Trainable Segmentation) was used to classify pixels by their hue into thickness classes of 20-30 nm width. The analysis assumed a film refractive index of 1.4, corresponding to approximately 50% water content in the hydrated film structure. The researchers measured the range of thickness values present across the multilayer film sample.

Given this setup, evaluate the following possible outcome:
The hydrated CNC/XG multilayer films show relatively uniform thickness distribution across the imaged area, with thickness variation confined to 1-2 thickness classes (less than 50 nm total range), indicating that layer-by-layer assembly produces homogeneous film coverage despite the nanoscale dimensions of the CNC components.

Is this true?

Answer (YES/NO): NO